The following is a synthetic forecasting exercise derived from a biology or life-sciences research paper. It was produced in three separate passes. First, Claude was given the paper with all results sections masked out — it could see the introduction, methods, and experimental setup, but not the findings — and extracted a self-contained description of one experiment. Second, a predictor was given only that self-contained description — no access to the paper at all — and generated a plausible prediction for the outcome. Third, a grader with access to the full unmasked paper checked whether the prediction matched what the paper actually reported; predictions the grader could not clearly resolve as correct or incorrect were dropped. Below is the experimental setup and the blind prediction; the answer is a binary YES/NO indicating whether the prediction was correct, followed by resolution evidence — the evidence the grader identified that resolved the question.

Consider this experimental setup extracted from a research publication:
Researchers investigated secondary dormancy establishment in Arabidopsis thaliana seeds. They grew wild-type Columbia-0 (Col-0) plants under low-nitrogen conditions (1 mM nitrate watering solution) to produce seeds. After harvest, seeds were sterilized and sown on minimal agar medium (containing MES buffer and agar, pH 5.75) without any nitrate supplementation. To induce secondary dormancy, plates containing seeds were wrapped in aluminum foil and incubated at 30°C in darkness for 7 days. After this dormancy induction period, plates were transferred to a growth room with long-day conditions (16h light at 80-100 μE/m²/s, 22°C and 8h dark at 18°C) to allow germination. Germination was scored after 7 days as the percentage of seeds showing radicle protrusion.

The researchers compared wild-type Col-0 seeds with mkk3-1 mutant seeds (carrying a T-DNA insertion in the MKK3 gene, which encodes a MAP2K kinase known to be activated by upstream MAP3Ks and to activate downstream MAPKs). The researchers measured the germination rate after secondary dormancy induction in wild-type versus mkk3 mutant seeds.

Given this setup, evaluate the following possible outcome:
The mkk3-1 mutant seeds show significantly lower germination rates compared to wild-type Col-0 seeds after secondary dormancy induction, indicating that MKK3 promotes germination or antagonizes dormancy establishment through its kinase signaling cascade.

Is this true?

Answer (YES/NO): YES